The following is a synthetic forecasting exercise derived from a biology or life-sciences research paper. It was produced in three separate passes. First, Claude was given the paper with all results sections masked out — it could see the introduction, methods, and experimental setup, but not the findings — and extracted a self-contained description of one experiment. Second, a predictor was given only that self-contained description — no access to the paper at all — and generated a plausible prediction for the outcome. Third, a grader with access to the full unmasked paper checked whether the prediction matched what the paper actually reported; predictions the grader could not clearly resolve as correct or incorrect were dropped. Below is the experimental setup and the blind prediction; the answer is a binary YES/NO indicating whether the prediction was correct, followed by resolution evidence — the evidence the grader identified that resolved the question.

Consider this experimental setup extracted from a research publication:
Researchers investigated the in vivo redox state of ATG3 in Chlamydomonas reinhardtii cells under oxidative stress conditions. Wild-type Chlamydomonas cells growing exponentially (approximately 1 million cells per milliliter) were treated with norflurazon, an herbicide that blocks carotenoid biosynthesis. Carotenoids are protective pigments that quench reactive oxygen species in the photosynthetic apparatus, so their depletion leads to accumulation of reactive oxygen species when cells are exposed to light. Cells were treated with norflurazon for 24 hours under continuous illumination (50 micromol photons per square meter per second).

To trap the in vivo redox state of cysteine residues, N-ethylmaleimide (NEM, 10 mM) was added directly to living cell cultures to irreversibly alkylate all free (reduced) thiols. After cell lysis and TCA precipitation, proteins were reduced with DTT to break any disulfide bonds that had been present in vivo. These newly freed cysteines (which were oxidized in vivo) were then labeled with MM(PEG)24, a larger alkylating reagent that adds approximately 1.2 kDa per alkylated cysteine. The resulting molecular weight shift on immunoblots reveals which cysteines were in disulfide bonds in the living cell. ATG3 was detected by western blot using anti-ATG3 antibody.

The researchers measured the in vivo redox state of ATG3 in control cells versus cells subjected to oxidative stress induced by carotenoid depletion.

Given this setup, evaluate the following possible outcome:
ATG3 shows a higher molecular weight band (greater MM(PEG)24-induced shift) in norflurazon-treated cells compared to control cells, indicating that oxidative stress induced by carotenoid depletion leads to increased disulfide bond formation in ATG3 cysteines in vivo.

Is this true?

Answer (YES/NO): YES